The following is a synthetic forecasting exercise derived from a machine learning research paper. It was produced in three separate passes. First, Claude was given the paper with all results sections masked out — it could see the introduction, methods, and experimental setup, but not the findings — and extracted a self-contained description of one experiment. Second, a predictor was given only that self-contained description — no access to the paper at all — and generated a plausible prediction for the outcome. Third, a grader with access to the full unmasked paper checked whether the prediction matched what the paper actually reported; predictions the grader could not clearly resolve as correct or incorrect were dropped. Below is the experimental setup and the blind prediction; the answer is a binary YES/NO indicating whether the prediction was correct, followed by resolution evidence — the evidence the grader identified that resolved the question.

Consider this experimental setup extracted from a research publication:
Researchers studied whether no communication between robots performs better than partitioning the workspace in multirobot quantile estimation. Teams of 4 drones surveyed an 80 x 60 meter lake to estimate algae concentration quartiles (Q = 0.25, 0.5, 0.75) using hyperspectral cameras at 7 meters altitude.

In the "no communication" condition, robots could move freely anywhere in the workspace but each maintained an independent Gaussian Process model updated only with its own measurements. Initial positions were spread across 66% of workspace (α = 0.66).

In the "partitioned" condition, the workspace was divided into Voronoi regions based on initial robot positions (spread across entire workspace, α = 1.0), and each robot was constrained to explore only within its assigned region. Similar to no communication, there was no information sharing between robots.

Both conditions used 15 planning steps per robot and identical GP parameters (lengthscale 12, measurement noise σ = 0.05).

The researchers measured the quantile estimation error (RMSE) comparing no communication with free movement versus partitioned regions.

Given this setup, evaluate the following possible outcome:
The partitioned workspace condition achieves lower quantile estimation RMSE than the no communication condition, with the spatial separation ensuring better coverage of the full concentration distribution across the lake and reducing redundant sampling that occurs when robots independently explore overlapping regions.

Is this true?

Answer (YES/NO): NO